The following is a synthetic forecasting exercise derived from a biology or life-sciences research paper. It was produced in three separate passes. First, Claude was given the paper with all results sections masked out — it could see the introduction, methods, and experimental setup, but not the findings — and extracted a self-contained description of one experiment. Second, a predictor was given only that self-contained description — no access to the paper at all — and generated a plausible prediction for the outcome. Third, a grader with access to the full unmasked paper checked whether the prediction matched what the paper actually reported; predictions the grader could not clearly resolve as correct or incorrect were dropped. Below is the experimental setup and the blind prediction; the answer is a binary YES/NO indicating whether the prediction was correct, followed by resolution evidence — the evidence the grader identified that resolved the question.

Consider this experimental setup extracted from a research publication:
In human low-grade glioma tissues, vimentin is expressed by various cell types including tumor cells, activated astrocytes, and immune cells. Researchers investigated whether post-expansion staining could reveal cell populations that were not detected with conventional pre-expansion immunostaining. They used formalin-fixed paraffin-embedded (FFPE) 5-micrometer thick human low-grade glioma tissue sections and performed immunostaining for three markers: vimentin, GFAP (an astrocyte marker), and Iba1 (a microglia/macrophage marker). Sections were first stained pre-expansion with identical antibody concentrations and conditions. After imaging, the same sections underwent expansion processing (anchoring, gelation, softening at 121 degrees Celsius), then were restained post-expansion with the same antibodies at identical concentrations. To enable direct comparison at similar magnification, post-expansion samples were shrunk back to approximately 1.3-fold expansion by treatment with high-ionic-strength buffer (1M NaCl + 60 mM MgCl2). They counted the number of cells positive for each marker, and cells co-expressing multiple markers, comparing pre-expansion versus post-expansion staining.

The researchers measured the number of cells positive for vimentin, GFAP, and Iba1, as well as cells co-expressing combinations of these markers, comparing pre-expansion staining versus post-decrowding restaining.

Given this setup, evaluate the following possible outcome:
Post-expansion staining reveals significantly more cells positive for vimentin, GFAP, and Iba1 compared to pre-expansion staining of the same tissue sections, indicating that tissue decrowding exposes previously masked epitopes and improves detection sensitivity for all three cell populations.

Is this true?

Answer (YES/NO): YES